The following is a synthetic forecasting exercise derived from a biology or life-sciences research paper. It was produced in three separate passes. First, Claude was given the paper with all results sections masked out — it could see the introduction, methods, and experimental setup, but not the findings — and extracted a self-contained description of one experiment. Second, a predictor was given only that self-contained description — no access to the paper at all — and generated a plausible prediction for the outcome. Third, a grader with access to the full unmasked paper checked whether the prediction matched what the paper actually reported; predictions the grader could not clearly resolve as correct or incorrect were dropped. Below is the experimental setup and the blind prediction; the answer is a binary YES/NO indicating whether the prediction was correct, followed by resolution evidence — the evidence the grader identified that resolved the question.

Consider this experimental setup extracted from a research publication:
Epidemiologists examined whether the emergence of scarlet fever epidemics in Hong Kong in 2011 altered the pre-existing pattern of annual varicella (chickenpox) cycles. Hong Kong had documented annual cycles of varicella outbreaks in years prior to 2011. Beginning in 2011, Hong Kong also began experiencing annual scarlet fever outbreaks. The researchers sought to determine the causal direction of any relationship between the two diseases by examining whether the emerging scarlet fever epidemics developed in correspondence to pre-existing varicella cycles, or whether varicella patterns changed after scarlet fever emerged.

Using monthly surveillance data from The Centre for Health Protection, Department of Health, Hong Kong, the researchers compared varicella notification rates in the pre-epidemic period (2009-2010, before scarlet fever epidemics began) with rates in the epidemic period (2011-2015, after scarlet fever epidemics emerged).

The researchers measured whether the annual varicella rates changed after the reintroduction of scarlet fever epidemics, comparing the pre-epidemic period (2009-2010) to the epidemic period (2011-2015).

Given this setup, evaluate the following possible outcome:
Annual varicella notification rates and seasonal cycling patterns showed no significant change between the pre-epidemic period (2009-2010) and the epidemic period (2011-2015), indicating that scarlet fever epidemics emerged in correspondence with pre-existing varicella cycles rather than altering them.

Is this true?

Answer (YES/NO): YES